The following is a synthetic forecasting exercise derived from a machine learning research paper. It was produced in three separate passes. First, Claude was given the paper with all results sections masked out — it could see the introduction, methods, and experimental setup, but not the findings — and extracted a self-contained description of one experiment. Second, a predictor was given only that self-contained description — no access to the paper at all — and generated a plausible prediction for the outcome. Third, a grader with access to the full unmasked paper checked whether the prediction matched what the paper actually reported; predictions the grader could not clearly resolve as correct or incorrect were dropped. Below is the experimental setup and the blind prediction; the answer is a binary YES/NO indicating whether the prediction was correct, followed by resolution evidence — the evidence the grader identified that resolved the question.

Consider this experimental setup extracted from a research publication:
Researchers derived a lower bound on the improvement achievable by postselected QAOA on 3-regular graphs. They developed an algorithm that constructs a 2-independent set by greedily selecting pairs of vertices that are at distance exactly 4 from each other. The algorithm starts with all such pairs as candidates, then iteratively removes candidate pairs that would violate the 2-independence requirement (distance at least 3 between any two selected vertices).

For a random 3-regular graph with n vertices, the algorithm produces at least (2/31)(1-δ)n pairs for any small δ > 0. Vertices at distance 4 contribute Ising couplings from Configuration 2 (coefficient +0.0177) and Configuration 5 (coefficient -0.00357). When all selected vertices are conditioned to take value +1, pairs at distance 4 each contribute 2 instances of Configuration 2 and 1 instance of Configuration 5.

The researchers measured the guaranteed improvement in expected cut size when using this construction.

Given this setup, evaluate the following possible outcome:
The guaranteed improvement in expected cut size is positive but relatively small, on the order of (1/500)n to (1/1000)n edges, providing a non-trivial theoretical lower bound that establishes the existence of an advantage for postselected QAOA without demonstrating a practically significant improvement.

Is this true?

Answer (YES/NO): YES